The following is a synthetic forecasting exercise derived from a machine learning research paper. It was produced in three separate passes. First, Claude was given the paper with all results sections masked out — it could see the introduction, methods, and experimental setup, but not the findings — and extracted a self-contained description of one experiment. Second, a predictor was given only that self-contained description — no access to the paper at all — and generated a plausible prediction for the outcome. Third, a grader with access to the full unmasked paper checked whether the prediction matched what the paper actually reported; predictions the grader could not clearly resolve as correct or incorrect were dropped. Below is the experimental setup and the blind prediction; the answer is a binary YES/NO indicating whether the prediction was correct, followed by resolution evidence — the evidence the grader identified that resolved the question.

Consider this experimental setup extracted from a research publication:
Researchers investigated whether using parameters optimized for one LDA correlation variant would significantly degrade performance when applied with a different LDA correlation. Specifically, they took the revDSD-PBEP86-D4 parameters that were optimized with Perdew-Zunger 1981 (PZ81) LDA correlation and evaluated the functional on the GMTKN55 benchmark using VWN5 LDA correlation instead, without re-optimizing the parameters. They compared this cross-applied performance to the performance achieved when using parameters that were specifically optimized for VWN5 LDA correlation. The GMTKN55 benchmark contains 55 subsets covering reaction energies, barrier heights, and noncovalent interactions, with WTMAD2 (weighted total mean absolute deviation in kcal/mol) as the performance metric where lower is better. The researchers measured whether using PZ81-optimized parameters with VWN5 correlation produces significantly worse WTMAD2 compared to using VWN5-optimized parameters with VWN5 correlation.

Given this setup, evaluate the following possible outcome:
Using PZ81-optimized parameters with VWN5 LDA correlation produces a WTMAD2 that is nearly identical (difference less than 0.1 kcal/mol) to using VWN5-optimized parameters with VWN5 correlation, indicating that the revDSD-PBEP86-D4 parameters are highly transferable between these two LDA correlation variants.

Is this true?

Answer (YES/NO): YES